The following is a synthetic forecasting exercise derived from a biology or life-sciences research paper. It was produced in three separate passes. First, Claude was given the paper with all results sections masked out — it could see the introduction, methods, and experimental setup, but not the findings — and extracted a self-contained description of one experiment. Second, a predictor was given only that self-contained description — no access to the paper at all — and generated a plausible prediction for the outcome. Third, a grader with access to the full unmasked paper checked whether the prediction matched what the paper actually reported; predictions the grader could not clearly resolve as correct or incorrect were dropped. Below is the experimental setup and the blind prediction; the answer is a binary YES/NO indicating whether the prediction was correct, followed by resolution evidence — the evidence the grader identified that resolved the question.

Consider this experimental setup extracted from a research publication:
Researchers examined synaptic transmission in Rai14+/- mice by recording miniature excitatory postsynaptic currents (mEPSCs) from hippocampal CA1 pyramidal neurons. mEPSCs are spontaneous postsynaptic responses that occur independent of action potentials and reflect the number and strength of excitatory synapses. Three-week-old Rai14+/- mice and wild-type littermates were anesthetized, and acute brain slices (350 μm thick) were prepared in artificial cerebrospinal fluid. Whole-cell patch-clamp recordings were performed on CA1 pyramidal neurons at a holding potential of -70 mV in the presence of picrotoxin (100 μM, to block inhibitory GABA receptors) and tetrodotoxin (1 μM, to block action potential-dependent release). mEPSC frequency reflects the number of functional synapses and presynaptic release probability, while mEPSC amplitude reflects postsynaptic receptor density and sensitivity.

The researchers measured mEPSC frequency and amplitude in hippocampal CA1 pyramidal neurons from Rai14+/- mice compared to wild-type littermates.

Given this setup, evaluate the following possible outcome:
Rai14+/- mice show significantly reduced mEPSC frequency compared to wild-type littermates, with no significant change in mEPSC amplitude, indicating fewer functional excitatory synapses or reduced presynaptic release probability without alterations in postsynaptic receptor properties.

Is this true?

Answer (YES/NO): YES